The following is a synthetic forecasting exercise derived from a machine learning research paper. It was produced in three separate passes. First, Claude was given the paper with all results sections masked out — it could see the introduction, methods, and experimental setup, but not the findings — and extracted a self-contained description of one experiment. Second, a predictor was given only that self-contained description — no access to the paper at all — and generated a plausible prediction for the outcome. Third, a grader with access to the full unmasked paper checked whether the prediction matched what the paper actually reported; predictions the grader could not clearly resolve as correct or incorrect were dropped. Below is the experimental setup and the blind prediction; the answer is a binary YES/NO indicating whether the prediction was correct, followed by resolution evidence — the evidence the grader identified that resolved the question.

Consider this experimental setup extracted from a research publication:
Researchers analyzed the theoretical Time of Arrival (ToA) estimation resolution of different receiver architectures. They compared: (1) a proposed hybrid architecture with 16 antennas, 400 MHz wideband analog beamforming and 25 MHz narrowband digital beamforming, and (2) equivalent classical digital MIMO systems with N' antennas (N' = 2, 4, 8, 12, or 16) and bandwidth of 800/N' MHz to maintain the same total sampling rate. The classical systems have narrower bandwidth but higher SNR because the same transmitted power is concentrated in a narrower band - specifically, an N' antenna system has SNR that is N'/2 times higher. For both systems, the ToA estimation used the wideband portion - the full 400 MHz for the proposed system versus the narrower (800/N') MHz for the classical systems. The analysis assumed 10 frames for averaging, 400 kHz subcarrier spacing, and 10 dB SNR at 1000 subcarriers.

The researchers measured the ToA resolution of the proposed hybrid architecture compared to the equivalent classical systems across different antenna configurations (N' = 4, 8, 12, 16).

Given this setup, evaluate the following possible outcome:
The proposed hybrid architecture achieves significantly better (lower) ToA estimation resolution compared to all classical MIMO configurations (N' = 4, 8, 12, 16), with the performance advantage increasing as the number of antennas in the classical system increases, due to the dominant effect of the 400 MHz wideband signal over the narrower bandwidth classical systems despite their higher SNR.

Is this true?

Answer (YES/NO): NO